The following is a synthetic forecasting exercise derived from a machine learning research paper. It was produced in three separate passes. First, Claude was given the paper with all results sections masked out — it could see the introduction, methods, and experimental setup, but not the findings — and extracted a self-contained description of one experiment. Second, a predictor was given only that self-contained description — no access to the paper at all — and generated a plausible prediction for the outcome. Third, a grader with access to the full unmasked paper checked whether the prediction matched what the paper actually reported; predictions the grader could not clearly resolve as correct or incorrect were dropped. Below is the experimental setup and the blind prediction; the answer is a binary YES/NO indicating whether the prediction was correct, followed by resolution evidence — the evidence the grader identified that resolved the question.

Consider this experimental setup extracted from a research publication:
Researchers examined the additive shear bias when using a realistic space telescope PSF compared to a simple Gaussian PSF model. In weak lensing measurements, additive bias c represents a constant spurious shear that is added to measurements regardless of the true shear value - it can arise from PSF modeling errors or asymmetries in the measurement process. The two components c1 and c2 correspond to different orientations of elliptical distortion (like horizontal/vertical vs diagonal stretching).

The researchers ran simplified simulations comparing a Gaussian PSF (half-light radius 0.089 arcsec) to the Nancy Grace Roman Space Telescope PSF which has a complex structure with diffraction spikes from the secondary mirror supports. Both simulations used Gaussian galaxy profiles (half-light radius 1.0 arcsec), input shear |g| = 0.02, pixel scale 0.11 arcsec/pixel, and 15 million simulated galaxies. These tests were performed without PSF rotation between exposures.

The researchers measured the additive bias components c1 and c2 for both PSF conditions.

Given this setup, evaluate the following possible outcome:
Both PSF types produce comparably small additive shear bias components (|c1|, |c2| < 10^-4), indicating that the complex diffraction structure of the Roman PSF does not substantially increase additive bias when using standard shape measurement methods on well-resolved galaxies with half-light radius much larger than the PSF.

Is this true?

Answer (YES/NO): NO